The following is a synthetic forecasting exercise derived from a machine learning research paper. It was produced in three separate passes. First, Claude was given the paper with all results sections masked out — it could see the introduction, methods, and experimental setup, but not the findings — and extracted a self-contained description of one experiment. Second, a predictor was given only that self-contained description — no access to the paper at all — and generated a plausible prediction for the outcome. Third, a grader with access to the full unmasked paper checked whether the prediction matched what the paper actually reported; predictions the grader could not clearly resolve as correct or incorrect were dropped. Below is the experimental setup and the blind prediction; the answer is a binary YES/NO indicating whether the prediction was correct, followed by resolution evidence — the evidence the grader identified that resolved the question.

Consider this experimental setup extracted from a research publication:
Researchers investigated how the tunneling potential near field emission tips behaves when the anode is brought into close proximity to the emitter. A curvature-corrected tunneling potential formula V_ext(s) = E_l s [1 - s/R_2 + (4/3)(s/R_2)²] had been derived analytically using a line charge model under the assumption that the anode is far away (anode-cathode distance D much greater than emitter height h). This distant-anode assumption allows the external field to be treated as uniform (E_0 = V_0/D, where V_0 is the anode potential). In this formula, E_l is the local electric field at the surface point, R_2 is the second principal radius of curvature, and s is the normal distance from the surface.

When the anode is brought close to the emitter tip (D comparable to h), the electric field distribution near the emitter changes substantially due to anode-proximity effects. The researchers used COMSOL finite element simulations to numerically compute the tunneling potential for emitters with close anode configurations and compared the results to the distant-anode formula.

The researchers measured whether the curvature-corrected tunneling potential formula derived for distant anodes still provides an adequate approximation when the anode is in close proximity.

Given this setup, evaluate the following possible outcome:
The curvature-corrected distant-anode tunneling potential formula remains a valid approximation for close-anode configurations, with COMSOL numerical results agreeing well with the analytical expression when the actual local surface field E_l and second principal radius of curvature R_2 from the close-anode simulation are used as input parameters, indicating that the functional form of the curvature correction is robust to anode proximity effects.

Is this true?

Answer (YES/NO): YES